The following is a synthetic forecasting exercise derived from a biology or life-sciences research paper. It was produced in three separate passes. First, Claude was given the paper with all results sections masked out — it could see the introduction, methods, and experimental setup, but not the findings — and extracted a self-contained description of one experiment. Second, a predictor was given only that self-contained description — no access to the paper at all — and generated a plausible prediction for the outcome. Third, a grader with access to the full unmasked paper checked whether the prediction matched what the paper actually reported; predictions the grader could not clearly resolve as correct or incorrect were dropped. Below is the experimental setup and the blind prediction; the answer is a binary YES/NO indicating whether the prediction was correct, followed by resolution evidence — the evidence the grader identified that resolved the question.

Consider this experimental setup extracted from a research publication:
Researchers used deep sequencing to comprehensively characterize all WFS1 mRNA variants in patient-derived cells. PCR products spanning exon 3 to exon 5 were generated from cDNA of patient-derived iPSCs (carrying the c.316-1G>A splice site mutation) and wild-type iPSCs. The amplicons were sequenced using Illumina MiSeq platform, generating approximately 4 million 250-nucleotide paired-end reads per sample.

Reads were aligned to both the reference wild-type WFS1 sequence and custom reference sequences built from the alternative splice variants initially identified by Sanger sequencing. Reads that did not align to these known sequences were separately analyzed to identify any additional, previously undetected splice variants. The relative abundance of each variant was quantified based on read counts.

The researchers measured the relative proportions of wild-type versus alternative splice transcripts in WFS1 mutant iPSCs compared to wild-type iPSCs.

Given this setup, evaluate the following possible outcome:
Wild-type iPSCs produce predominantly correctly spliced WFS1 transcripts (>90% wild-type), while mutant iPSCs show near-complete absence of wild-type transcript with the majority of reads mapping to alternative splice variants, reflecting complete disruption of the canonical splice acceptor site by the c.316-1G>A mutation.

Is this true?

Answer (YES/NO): NO